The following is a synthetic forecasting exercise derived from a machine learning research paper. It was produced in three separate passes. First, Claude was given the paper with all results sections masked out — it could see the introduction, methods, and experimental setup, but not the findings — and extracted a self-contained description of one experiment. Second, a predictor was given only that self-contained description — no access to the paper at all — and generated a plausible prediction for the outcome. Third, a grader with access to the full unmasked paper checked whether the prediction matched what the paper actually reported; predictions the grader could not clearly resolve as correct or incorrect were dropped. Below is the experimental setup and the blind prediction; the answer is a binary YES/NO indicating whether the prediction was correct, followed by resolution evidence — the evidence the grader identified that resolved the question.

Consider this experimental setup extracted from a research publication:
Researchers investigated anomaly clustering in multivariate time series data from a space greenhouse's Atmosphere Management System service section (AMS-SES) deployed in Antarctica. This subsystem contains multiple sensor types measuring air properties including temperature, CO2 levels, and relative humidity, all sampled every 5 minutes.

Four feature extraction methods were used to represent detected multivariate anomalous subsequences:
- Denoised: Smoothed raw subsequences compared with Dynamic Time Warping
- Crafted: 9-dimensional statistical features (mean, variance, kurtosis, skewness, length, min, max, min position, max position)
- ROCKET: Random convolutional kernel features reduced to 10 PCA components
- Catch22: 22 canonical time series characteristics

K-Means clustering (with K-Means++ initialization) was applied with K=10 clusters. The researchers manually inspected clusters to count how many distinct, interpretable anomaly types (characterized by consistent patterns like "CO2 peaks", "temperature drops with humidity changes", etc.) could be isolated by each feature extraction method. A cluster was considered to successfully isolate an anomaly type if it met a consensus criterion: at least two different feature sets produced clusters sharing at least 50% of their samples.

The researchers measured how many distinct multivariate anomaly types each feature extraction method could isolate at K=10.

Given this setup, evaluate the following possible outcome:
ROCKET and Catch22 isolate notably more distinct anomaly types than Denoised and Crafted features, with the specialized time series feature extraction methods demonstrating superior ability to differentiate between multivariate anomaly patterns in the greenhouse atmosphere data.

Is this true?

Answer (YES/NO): NO